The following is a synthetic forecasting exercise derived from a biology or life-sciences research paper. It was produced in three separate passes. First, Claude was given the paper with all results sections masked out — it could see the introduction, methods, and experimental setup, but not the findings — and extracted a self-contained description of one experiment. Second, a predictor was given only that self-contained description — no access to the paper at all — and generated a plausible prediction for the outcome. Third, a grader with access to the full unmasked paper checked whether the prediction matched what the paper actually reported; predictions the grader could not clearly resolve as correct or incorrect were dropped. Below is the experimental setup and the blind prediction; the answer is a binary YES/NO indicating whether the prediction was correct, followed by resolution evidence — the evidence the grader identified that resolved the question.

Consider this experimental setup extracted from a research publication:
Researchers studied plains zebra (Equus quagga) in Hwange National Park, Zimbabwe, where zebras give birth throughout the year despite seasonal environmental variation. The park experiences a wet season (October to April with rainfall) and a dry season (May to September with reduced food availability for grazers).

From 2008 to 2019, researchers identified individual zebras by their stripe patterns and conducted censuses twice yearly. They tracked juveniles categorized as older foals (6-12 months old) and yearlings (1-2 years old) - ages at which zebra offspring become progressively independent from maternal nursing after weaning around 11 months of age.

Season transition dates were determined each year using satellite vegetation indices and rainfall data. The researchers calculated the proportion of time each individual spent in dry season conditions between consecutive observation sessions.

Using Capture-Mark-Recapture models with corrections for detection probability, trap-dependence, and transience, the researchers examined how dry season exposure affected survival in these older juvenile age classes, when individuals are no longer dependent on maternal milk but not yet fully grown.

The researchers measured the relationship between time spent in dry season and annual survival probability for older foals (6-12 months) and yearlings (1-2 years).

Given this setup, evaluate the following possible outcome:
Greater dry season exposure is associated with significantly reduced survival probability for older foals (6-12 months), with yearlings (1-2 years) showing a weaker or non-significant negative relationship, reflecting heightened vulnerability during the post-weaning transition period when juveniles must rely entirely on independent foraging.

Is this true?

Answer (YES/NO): NO